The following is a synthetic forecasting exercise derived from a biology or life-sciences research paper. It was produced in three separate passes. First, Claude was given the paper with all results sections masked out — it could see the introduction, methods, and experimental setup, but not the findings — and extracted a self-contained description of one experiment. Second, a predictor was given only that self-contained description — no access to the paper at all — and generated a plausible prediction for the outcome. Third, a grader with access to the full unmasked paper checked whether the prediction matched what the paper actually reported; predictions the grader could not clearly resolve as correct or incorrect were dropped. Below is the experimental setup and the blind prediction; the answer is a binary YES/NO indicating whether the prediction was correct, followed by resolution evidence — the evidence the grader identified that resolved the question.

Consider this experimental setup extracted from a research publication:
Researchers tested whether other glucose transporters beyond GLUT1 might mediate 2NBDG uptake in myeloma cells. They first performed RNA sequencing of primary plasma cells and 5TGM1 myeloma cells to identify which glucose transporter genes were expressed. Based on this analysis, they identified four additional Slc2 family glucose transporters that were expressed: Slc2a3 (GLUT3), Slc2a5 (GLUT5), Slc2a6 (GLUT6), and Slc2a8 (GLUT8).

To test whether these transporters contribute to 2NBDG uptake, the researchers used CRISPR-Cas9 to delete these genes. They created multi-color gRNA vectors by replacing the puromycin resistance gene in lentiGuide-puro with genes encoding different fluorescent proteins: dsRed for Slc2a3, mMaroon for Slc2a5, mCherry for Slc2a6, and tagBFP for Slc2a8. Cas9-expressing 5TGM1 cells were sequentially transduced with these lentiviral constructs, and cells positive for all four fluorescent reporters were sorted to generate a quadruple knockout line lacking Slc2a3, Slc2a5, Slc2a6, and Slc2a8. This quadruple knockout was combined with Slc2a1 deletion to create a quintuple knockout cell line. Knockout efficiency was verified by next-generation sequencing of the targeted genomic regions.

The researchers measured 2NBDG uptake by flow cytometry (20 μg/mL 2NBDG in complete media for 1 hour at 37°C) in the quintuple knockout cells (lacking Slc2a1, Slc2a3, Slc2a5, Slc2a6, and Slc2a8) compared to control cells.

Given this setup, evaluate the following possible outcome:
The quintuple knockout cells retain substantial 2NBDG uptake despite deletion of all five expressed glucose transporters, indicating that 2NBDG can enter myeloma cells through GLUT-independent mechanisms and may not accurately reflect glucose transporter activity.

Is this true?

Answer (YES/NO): YES